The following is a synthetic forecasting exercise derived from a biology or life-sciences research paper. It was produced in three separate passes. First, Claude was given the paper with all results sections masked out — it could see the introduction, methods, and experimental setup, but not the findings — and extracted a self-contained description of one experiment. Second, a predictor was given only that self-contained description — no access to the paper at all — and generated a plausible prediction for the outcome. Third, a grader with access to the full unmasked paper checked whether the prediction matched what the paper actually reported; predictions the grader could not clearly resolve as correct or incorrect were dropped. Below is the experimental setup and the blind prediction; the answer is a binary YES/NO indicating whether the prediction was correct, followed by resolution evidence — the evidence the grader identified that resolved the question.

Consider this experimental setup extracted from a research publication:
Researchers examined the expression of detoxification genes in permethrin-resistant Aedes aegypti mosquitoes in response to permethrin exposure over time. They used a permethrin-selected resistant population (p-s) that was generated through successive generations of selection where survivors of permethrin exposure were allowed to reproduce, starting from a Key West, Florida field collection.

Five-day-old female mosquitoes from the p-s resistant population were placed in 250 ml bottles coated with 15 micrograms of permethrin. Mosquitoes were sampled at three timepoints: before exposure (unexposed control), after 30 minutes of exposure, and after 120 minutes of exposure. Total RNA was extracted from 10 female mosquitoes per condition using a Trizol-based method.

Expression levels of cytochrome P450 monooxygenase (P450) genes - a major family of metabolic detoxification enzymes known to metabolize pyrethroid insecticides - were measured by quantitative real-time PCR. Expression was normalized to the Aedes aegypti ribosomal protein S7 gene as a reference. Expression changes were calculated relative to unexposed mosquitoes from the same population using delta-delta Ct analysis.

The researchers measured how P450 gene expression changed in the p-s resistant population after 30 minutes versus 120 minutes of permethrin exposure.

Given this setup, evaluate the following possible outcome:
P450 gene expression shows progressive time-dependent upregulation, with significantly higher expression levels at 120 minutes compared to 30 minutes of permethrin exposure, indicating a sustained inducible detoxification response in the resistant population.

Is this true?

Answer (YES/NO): NO